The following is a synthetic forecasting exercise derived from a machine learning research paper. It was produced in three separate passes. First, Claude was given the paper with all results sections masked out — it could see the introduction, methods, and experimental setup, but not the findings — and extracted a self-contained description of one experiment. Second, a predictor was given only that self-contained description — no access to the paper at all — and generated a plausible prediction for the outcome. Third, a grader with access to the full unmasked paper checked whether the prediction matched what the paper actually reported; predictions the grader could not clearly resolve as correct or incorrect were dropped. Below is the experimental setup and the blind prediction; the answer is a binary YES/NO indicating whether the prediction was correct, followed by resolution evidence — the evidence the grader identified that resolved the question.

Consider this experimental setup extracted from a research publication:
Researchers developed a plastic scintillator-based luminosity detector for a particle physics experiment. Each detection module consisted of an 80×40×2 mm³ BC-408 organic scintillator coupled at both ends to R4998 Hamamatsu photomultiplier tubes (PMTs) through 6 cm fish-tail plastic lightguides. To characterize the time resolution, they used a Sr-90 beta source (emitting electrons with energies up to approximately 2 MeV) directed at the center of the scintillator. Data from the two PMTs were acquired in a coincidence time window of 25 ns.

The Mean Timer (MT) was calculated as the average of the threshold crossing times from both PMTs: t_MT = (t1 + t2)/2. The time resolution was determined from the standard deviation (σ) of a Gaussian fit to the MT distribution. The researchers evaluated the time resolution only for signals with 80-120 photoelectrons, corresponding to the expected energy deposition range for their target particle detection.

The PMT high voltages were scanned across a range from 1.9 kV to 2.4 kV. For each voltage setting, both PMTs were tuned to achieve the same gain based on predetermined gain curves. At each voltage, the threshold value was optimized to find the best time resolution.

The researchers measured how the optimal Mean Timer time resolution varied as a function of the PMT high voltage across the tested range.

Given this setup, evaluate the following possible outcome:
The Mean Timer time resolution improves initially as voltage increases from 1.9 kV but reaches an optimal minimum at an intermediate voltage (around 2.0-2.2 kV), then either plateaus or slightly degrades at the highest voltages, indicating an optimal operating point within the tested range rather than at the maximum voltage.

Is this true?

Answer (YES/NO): NO